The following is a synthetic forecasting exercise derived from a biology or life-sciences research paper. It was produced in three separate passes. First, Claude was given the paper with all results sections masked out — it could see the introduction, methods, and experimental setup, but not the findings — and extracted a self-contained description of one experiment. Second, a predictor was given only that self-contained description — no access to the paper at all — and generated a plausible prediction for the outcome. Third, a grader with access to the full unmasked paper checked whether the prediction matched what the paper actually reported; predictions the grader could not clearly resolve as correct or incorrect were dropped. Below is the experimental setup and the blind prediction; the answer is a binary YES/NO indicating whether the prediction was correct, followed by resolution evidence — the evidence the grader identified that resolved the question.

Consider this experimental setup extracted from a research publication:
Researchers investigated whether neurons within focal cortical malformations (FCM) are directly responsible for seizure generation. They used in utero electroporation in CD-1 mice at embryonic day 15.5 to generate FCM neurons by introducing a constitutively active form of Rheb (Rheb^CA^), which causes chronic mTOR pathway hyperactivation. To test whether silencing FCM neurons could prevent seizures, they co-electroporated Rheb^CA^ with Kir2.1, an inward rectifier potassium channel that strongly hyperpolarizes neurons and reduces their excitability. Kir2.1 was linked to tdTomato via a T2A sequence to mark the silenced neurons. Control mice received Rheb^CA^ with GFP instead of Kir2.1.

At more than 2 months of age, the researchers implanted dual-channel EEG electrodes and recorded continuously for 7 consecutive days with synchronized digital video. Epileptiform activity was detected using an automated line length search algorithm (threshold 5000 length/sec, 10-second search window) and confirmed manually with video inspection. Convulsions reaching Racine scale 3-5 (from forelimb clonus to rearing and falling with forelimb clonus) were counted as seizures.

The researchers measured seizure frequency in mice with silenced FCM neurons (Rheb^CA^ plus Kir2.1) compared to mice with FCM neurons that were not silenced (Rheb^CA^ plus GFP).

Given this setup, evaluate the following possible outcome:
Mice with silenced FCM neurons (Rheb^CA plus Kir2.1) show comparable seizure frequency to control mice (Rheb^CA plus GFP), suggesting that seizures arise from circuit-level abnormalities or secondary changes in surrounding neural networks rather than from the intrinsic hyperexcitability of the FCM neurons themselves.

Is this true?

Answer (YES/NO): NO